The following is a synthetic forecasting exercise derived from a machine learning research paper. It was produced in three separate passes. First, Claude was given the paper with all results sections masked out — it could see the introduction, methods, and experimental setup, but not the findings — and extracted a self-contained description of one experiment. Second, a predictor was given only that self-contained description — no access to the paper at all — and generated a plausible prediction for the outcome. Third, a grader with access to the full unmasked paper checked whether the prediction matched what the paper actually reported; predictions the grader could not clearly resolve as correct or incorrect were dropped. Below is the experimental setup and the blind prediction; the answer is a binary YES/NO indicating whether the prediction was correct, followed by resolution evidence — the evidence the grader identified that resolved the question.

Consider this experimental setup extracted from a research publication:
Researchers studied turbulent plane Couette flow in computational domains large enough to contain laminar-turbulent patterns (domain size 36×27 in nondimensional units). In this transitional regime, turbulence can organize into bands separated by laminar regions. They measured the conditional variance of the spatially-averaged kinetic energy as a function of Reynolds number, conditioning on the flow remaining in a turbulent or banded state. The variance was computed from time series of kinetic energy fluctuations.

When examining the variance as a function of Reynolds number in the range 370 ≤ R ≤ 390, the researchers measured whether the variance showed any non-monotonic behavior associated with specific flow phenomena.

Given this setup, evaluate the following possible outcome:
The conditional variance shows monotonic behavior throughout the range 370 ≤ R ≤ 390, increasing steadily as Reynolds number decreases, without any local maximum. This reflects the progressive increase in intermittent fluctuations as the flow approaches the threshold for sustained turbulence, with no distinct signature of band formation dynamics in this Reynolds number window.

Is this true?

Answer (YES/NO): NO